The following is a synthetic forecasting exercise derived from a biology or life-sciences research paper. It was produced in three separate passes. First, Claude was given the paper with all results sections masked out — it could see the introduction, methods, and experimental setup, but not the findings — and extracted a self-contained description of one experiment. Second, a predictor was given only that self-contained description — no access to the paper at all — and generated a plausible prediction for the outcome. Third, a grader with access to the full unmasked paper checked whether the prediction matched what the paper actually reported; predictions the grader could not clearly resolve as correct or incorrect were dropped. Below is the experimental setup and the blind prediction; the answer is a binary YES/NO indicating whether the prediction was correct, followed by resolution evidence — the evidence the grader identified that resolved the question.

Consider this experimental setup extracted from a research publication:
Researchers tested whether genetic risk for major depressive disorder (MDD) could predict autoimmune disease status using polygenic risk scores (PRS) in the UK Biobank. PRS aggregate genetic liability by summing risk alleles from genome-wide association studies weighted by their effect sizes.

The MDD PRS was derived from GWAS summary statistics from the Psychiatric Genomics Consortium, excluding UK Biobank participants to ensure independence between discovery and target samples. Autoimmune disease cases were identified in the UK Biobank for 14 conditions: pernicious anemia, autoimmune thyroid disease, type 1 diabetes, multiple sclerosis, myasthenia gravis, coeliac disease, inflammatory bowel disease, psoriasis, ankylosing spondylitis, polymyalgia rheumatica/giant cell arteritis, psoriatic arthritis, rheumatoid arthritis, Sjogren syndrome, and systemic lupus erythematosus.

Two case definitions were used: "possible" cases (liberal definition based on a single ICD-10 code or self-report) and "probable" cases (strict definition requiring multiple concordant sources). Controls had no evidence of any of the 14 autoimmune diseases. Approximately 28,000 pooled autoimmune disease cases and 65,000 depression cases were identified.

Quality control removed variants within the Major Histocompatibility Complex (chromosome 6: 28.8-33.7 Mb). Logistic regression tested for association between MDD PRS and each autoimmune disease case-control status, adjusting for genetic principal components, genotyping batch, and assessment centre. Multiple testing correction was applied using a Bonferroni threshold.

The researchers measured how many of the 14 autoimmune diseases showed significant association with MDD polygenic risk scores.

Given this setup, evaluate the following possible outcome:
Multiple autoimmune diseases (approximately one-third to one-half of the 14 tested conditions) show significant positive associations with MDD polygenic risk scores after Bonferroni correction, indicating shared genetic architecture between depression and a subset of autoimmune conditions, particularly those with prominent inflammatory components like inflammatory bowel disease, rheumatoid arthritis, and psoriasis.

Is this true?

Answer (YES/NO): YES